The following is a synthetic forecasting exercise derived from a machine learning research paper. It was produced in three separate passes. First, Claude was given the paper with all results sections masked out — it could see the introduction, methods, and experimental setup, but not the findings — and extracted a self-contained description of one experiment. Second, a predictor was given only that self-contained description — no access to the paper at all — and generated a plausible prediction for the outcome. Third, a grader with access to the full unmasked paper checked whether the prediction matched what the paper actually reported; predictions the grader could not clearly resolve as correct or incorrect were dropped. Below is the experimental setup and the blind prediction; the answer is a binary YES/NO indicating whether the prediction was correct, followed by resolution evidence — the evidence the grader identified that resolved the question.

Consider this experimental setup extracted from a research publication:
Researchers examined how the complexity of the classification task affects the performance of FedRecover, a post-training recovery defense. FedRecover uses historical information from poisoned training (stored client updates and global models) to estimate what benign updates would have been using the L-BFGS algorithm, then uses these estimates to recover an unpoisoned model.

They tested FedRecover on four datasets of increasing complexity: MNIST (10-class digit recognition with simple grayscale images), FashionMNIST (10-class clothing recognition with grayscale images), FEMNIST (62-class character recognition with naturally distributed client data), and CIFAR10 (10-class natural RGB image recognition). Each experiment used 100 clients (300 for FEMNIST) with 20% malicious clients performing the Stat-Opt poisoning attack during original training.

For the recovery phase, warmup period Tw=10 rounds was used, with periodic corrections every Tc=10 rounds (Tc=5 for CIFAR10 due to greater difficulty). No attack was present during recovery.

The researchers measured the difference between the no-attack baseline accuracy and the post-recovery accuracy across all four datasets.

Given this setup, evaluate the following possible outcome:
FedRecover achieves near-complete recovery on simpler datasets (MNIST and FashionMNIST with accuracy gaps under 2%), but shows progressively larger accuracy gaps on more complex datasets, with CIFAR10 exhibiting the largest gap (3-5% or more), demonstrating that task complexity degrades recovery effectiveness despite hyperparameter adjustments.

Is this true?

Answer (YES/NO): NO